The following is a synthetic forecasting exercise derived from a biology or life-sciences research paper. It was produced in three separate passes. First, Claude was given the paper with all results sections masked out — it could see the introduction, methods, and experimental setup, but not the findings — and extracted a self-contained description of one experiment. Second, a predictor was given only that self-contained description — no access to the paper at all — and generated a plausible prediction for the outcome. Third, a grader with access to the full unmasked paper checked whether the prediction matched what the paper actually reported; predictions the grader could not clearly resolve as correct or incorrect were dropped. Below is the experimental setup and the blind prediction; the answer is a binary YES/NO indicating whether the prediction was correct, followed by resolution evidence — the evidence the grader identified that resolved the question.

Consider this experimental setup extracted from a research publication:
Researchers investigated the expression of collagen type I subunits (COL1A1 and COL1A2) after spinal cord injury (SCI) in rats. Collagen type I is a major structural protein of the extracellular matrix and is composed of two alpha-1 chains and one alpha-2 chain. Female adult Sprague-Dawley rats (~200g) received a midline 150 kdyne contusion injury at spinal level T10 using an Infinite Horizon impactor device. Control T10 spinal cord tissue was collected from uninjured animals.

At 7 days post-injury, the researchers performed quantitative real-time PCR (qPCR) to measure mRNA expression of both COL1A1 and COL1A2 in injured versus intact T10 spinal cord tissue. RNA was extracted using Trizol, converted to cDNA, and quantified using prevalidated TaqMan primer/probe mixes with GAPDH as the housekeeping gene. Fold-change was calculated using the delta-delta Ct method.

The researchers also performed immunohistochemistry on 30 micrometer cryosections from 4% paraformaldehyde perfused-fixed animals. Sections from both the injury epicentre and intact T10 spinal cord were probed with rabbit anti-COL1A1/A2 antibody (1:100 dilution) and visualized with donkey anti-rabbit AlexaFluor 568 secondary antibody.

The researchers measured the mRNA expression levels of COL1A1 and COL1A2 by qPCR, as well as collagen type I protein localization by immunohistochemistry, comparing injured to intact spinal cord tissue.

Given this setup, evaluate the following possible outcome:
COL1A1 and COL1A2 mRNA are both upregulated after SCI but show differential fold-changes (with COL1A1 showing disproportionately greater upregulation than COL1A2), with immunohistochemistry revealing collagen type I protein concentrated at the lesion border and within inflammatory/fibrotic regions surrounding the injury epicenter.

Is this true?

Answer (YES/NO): NO